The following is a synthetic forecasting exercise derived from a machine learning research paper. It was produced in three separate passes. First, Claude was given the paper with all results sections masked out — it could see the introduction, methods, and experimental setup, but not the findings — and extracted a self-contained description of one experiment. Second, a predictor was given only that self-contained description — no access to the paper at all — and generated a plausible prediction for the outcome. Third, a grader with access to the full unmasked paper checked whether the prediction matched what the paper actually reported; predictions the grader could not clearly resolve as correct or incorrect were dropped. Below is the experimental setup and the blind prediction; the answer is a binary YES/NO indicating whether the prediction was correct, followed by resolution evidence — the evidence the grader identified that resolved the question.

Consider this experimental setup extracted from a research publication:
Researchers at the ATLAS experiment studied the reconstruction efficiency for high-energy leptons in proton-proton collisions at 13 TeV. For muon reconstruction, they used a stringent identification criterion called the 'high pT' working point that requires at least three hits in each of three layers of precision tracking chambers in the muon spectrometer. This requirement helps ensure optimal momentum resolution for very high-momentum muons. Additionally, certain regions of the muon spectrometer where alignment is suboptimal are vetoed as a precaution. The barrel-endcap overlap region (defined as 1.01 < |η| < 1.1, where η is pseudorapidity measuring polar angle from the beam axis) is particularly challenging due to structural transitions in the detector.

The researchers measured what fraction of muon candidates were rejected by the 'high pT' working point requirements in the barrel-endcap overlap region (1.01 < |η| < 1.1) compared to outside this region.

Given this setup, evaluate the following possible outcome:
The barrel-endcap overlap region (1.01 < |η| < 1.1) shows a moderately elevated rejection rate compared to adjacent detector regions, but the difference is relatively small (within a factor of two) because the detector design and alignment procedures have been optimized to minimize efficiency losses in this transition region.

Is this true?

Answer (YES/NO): NO